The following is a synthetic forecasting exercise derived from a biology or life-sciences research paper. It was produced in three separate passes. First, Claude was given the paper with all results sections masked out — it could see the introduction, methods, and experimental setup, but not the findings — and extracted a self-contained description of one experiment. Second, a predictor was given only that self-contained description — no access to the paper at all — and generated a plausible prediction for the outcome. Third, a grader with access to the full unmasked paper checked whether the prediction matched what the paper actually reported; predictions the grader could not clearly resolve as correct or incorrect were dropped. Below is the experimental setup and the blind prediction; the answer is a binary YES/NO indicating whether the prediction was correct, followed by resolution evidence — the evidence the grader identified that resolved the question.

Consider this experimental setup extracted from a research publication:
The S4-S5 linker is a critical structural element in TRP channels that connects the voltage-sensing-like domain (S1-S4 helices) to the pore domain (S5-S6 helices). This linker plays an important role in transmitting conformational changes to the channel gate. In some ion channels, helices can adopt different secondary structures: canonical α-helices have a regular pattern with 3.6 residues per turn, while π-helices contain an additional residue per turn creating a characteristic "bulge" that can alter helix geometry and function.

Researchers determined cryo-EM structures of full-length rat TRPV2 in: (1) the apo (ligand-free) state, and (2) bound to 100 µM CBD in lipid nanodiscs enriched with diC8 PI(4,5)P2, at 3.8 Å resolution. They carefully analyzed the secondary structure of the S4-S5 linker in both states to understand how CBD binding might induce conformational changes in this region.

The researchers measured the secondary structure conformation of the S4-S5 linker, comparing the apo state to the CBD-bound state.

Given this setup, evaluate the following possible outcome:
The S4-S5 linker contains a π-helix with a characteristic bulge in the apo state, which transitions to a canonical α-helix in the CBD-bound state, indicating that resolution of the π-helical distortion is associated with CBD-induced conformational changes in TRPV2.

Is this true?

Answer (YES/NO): NO